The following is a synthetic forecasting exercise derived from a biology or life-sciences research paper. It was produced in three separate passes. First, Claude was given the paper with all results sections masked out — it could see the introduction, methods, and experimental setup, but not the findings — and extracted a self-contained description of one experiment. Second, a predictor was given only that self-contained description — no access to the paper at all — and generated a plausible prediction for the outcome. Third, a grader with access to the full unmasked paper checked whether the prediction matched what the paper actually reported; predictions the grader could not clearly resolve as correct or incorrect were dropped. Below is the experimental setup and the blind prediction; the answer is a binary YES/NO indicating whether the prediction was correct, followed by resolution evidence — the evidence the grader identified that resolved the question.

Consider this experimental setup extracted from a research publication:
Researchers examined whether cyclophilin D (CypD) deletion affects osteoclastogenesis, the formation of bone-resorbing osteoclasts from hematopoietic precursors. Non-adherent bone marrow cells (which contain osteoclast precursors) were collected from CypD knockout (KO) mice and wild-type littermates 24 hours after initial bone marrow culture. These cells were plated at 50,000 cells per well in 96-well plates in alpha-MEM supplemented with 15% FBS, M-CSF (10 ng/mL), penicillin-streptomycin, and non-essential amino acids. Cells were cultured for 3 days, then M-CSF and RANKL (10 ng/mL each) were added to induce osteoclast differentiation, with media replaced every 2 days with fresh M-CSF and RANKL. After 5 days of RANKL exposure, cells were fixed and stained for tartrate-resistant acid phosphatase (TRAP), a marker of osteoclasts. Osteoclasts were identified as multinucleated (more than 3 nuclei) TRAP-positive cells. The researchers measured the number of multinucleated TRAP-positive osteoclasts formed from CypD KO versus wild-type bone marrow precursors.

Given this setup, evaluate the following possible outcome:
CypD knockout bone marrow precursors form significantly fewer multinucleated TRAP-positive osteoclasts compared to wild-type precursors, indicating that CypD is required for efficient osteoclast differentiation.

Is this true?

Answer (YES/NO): NO